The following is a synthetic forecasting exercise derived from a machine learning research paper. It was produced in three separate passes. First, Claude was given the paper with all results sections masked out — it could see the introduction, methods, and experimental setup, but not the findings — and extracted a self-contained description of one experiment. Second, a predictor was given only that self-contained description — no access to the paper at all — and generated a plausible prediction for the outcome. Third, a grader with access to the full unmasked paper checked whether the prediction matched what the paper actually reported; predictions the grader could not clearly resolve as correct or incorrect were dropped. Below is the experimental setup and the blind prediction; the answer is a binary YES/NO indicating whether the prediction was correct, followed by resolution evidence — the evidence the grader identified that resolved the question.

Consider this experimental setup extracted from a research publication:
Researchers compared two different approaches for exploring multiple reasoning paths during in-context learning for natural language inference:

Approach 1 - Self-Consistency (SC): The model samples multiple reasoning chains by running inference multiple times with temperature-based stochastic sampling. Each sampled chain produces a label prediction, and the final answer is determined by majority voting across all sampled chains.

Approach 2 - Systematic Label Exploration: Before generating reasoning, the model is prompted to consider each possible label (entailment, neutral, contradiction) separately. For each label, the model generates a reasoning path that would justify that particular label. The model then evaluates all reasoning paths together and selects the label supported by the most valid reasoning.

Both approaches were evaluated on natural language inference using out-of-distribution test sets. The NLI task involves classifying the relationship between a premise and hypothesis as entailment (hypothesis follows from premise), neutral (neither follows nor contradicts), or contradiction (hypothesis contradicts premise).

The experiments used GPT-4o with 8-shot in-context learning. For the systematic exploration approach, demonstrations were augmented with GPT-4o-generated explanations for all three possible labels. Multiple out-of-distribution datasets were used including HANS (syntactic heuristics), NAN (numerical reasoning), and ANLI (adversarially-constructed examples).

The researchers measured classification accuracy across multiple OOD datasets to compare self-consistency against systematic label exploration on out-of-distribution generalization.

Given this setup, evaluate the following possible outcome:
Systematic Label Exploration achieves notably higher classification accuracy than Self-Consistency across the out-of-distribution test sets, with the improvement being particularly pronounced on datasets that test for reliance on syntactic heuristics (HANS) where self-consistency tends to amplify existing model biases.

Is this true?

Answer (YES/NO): NO